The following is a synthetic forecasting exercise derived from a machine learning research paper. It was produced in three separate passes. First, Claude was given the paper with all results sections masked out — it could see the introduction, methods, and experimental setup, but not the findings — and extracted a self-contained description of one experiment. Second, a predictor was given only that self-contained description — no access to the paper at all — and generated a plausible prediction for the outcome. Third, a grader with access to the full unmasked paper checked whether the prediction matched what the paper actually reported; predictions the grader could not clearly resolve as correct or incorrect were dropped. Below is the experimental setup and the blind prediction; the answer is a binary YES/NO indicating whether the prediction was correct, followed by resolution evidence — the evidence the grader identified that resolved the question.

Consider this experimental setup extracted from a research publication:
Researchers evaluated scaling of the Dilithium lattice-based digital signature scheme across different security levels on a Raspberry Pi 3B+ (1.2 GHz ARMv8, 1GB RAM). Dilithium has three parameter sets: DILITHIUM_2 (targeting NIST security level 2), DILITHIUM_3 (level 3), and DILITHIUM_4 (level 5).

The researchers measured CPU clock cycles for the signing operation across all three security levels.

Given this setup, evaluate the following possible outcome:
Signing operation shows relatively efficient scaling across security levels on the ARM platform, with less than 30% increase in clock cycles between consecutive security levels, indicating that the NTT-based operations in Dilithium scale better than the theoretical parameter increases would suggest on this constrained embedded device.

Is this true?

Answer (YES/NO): NO